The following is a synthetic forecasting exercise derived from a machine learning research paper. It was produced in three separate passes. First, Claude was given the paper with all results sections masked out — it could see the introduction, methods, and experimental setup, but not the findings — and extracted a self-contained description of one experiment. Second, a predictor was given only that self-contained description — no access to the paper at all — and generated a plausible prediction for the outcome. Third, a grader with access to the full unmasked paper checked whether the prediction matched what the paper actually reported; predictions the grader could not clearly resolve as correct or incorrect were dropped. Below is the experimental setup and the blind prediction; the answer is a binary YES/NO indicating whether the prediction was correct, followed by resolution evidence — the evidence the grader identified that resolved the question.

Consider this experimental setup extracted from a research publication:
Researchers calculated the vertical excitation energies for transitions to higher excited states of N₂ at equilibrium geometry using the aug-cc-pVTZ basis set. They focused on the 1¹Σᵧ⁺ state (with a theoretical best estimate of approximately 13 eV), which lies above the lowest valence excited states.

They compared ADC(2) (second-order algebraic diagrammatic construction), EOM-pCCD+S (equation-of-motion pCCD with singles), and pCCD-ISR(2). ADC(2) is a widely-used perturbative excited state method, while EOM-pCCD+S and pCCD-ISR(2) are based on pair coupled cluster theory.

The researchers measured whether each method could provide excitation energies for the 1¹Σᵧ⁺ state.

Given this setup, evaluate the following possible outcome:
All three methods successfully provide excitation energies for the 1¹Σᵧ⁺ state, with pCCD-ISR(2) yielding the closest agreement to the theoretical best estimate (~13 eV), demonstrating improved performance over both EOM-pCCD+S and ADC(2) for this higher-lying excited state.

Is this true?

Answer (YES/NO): NO